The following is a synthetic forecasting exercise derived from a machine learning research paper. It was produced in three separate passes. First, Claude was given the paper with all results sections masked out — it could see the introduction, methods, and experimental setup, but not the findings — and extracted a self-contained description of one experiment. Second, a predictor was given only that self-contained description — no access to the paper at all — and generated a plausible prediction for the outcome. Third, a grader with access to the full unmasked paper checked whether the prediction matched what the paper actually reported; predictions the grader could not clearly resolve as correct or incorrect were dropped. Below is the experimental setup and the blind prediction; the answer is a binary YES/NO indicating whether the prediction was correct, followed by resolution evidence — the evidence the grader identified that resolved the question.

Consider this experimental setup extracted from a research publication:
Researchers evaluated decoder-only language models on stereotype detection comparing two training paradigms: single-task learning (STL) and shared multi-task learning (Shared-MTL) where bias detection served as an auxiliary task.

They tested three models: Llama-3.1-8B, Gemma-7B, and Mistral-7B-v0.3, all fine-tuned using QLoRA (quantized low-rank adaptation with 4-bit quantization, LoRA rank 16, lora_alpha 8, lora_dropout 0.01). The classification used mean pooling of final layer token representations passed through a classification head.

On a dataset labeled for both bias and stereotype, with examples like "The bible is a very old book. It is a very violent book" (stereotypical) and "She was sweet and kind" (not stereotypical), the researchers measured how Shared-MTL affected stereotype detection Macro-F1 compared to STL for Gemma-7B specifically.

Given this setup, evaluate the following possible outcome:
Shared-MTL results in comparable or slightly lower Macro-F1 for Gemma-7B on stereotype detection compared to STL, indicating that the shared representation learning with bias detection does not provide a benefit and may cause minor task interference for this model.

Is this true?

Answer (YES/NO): YES